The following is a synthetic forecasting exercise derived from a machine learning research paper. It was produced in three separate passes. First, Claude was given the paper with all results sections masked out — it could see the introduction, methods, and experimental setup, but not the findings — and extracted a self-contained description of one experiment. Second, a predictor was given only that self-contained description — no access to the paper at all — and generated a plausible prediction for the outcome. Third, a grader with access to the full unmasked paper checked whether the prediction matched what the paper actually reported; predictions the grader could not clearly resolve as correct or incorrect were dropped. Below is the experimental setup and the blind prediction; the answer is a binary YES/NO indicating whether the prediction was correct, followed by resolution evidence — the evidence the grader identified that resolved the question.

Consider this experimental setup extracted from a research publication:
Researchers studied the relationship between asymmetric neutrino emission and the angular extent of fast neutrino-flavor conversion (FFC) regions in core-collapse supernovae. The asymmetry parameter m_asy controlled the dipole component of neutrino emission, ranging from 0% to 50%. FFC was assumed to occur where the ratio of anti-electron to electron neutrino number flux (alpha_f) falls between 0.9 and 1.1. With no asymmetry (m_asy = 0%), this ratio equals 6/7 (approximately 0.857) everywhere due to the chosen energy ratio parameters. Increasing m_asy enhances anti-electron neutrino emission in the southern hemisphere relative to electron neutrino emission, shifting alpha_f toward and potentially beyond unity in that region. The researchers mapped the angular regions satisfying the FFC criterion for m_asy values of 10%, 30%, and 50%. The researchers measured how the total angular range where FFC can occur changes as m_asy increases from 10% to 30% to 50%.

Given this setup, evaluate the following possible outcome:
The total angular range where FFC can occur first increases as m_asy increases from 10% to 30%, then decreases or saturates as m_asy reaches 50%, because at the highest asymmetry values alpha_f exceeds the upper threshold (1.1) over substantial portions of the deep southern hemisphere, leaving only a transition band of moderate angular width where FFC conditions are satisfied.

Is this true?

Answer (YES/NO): NO